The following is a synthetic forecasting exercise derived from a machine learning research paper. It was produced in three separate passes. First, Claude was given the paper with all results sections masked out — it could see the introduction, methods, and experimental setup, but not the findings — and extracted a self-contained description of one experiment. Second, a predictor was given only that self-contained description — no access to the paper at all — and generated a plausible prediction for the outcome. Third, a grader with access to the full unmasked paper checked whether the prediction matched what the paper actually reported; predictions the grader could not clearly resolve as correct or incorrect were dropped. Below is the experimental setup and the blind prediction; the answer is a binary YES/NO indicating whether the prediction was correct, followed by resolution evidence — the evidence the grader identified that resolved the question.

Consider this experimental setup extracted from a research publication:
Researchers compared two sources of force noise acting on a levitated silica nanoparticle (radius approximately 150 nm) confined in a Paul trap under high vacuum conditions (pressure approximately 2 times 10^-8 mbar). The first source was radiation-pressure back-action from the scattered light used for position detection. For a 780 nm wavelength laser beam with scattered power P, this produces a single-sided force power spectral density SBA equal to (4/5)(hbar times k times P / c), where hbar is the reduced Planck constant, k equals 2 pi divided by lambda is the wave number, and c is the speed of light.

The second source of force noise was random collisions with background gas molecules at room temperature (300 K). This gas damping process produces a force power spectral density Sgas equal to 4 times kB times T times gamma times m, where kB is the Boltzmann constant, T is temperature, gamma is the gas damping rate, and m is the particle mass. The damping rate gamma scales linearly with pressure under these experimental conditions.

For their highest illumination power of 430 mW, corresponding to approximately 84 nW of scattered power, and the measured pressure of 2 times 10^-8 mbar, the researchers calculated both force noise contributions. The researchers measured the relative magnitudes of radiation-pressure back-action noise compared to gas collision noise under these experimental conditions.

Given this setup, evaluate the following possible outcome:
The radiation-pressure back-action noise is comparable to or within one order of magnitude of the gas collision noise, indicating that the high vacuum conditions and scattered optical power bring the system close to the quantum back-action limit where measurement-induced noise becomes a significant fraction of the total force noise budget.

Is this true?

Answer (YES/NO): NO